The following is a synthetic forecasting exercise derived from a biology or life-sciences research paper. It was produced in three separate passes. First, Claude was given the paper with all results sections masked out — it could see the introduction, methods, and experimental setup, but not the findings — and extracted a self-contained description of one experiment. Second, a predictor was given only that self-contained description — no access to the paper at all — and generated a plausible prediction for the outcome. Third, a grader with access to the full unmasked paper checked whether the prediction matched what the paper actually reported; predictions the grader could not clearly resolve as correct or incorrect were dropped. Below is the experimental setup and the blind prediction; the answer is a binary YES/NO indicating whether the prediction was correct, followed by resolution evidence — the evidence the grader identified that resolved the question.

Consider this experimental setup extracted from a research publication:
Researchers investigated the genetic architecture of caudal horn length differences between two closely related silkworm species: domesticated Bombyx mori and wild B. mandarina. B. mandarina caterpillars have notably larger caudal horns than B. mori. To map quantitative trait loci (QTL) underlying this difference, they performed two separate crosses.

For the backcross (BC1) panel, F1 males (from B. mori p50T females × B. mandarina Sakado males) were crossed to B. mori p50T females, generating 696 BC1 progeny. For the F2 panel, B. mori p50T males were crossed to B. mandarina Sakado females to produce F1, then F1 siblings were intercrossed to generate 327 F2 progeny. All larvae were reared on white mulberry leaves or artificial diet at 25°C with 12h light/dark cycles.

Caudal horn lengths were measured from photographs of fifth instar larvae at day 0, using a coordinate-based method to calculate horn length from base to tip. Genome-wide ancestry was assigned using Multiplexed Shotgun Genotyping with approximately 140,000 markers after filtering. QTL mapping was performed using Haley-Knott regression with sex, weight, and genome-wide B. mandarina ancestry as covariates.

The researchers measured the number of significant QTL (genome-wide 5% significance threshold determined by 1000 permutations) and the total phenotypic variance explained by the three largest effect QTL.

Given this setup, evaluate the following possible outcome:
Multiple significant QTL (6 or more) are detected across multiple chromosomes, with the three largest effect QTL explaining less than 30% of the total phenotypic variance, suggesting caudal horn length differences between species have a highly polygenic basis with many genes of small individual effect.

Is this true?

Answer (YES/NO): NO